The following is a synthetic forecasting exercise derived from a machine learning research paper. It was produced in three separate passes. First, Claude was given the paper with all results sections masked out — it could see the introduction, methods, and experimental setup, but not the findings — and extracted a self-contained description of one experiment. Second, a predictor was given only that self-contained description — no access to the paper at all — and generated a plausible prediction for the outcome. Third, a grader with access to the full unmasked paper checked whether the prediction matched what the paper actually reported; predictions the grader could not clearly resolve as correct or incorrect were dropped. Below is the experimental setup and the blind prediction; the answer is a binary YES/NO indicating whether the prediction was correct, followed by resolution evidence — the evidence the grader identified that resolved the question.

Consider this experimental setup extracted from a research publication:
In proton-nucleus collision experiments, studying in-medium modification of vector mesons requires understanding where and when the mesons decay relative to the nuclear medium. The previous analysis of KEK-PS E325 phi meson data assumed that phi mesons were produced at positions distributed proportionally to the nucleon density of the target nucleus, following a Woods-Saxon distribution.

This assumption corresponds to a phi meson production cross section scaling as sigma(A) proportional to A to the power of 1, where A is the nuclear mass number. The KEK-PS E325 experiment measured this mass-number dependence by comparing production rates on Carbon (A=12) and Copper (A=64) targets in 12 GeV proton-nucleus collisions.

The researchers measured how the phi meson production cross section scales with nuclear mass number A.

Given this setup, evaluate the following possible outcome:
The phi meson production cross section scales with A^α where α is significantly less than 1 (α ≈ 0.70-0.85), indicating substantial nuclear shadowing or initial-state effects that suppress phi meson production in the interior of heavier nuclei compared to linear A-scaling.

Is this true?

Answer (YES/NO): NO